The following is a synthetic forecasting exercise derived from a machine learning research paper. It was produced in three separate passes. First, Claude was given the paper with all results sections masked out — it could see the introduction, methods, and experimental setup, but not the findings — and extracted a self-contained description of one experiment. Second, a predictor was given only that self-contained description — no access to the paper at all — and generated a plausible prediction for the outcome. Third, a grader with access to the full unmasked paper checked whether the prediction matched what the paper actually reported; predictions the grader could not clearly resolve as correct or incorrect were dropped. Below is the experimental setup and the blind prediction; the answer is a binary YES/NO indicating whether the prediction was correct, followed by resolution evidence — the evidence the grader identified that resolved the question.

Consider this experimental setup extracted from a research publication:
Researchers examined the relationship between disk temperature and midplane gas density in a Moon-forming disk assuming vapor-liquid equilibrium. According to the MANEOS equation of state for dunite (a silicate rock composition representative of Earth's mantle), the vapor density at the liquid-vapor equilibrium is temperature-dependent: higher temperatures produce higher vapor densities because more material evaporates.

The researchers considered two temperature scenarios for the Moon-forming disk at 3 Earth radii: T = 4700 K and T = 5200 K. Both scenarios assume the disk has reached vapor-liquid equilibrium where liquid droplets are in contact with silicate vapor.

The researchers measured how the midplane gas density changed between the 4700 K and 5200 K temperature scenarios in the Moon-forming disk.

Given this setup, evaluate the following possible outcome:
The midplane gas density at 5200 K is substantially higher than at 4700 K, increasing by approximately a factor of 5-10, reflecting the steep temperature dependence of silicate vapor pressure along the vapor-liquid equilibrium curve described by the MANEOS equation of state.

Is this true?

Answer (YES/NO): NO